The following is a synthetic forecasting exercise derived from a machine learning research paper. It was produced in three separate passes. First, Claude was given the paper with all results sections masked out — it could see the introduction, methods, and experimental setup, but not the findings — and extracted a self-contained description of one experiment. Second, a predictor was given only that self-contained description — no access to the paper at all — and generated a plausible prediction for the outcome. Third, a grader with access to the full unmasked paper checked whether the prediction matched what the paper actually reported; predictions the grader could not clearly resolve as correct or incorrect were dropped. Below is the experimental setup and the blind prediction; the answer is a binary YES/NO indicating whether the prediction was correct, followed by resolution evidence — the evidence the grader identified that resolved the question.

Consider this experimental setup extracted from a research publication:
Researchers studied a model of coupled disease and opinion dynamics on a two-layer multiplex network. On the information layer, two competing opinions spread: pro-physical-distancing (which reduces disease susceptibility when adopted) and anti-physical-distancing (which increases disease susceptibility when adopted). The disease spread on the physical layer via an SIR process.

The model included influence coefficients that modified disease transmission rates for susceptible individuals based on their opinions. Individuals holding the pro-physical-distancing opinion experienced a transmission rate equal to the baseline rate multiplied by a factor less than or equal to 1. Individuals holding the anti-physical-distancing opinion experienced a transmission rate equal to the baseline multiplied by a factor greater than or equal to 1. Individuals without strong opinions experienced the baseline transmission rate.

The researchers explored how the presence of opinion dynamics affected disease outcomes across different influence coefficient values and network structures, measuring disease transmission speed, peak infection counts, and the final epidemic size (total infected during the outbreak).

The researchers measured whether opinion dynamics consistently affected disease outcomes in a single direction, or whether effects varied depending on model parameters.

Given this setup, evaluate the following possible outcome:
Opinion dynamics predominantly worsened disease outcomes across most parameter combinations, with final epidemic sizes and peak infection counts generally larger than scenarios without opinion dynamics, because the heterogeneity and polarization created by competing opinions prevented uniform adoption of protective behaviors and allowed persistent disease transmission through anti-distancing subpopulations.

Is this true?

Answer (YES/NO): NO